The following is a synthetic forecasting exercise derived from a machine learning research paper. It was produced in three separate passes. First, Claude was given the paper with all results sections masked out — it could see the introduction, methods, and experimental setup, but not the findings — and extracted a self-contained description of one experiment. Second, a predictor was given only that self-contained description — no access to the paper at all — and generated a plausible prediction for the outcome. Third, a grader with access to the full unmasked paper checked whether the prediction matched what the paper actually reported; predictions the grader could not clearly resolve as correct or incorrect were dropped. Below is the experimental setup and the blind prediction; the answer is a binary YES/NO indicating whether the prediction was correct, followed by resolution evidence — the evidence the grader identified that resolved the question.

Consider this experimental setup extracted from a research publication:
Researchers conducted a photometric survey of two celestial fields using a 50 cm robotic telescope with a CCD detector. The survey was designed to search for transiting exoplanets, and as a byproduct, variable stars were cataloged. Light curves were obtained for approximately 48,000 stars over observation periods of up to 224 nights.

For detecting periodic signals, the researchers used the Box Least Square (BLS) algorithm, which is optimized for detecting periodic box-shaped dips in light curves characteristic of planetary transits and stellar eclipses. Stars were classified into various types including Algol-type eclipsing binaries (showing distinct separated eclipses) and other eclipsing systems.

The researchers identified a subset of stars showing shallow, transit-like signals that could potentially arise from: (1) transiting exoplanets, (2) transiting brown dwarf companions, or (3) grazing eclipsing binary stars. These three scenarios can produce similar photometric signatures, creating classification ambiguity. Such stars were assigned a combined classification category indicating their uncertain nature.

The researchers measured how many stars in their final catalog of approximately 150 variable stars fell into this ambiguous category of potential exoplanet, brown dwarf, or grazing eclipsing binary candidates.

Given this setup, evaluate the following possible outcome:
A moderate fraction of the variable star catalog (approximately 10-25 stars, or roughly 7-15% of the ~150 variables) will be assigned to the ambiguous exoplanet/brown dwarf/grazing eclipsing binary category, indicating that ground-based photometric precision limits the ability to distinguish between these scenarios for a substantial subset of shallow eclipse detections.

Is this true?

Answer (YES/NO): YES